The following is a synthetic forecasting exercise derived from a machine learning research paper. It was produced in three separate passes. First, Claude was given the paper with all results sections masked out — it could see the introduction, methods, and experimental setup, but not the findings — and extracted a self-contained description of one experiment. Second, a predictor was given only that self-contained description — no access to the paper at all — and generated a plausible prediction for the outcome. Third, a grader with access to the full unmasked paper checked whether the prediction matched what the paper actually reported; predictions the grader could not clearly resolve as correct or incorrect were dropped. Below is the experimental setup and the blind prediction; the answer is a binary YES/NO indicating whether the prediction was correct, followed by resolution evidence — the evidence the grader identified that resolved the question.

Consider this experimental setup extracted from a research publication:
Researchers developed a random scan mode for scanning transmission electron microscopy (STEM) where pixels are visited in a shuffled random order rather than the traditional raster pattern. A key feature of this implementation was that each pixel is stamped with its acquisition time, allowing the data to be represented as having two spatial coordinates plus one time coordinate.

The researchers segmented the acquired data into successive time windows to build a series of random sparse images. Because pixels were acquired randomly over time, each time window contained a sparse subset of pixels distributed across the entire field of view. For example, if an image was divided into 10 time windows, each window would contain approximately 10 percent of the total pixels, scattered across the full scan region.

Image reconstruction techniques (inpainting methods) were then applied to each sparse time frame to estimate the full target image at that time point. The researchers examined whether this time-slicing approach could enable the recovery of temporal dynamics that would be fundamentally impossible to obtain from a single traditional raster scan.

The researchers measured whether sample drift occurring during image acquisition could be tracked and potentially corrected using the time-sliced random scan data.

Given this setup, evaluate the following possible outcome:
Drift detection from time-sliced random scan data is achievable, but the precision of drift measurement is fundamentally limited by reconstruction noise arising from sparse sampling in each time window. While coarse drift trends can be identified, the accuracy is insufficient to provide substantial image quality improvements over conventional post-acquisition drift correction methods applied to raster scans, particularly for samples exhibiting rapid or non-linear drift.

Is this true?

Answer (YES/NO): NO